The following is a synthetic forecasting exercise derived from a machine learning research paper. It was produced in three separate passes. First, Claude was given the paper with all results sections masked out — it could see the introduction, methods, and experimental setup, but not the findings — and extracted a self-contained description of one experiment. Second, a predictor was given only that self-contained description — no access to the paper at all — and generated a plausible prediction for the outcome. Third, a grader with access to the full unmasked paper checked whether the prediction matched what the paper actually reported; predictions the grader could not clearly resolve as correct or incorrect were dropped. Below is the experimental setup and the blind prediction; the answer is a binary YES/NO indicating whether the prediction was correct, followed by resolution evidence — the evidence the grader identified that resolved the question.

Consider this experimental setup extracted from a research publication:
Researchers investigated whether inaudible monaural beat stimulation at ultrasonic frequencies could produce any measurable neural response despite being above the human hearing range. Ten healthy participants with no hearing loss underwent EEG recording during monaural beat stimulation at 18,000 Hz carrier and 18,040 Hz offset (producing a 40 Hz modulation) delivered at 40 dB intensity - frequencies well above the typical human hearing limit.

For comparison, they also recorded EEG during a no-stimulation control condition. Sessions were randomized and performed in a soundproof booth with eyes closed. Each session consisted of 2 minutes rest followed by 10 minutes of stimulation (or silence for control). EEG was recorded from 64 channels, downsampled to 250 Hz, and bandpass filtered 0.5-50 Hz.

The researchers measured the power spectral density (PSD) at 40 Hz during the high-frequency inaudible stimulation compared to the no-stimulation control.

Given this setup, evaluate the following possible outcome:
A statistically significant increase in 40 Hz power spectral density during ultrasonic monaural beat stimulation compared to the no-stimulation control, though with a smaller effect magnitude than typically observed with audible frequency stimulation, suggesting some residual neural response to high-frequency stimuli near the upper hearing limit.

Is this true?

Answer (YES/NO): NO